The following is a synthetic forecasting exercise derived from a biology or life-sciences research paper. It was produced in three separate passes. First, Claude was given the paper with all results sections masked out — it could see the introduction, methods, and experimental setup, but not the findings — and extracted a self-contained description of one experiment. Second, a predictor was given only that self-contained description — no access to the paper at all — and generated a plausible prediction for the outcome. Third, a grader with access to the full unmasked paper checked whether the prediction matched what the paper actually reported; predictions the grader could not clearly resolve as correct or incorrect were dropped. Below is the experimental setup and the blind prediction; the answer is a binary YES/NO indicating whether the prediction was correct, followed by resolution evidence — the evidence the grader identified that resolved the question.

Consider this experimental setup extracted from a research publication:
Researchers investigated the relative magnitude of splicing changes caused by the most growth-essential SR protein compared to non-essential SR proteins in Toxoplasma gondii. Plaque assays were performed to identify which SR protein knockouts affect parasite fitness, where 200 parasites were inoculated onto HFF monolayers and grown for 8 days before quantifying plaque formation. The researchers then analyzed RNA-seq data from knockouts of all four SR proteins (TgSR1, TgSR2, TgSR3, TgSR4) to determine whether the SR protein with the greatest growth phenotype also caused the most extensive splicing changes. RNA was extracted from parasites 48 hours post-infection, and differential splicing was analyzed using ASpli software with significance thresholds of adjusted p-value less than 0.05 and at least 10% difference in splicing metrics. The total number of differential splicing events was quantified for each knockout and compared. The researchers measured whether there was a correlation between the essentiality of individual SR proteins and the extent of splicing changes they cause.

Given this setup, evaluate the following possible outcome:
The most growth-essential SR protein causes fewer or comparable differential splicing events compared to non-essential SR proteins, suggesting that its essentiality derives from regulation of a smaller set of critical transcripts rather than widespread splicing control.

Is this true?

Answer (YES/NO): NO